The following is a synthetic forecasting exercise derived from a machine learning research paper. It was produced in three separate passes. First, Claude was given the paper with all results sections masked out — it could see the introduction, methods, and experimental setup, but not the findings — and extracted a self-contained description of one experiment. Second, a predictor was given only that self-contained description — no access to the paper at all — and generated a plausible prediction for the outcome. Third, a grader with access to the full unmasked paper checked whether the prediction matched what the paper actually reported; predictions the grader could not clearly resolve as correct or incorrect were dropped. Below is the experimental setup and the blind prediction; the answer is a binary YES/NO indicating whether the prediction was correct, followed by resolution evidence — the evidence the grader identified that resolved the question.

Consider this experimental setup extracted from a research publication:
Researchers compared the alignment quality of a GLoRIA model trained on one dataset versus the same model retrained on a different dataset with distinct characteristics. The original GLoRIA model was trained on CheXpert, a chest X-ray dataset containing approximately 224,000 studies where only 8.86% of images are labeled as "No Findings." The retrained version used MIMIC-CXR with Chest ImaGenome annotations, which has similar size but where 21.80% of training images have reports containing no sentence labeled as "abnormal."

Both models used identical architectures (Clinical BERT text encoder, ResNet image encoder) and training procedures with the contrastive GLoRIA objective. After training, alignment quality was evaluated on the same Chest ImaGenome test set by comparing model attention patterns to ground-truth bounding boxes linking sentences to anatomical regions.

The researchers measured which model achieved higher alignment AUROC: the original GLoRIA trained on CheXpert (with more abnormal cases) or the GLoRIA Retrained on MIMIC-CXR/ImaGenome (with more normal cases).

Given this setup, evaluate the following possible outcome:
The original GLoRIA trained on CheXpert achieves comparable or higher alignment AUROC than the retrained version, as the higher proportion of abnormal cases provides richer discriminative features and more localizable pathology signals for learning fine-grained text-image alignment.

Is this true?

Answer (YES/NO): YES